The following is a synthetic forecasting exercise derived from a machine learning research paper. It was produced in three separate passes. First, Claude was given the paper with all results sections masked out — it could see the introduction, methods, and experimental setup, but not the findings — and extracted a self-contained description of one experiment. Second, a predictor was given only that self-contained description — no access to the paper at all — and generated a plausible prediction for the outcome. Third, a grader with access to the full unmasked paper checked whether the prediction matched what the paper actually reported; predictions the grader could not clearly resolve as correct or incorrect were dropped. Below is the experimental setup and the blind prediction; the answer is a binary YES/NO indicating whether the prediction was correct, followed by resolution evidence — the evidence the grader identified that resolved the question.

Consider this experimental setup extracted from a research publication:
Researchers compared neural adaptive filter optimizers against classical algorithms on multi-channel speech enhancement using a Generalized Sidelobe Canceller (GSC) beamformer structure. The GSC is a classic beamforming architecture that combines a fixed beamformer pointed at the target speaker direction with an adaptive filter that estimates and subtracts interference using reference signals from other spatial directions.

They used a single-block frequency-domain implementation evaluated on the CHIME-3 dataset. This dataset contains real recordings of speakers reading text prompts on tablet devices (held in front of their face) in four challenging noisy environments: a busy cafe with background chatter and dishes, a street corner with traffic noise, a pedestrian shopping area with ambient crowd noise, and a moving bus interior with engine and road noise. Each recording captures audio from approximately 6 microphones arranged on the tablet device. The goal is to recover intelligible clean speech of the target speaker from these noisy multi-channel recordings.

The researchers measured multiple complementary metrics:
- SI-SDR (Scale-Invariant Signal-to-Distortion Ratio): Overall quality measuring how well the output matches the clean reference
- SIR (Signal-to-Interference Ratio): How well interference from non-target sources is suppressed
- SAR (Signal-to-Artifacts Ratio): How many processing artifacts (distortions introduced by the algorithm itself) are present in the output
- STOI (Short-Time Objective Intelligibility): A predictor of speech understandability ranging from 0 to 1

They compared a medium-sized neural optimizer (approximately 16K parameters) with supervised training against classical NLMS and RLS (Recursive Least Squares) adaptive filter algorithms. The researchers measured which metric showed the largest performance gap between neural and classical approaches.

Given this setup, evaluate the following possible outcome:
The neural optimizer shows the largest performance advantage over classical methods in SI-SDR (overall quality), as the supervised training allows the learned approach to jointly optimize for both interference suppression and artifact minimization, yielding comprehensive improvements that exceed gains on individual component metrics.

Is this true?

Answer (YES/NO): NO